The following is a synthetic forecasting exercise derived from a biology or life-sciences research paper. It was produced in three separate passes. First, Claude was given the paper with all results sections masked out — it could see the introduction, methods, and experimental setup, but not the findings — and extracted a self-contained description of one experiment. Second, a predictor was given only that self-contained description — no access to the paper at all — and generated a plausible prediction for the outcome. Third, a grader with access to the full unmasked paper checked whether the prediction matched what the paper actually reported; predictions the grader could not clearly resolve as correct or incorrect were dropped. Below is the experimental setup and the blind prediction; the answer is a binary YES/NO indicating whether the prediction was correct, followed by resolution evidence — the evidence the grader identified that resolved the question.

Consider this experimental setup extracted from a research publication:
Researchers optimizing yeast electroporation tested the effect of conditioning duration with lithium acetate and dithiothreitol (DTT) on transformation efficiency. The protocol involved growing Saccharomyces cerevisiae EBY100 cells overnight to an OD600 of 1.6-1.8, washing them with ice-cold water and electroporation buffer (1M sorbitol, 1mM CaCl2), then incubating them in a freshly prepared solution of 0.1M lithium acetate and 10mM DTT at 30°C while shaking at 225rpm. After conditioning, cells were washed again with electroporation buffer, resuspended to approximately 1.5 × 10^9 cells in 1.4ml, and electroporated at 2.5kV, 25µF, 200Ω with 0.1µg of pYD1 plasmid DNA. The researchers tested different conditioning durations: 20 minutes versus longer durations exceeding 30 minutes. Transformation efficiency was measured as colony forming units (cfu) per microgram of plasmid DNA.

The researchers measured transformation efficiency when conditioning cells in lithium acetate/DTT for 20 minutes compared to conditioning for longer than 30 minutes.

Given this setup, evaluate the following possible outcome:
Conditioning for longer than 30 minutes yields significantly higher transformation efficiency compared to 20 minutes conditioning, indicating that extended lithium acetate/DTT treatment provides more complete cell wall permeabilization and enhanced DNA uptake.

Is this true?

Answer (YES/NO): NO